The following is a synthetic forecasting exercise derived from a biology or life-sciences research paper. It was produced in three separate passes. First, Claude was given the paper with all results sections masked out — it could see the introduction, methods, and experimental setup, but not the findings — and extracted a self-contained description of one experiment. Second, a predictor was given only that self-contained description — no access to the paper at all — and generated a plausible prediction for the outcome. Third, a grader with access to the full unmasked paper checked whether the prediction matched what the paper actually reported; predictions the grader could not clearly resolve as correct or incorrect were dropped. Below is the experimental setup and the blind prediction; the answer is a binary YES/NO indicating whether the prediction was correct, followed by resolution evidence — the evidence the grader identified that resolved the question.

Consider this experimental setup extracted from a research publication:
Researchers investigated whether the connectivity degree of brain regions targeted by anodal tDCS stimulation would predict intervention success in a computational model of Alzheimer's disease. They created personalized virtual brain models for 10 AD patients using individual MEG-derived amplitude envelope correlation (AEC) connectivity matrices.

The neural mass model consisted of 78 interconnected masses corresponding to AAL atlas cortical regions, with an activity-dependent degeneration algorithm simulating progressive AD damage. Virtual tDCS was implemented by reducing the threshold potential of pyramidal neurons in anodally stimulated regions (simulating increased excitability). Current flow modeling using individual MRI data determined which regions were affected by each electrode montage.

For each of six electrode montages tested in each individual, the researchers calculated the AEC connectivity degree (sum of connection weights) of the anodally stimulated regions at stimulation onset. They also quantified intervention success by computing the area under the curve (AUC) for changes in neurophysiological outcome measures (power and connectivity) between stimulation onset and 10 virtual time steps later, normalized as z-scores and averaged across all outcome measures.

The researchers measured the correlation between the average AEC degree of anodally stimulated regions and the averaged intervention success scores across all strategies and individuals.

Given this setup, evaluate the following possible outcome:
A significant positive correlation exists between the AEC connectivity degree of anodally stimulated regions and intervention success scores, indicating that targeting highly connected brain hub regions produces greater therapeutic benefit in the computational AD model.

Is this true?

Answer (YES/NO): YES